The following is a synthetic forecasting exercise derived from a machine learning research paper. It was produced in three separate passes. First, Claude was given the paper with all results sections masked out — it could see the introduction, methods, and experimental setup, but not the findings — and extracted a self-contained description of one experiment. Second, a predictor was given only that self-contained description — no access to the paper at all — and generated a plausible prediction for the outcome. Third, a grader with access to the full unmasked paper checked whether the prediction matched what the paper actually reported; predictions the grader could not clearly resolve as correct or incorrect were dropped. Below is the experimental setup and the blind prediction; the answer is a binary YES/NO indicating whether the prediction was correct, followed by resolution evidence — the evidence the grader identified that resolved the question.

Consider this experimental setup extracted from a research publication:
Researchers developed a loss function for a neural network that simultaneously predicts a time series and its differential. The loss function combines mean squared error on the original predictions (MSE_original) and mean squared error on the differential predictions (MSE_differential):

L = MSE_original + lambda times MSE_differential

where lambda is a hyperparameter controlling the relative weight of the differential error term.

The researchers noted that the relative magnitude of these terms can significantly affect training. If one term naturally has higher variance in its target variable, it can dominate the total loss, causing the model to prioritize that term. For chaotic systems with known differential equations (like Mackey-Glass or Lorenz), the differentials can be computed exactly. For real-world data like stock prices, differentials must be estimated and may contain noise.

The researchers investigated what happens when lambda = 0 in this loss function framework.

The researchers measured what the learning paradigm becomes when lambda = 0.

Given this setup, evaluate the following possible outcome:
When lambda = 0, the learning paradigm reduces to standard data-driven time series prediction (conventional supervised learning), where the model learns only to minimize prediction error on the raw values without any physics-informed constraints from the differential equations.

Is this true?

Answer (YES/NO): NO